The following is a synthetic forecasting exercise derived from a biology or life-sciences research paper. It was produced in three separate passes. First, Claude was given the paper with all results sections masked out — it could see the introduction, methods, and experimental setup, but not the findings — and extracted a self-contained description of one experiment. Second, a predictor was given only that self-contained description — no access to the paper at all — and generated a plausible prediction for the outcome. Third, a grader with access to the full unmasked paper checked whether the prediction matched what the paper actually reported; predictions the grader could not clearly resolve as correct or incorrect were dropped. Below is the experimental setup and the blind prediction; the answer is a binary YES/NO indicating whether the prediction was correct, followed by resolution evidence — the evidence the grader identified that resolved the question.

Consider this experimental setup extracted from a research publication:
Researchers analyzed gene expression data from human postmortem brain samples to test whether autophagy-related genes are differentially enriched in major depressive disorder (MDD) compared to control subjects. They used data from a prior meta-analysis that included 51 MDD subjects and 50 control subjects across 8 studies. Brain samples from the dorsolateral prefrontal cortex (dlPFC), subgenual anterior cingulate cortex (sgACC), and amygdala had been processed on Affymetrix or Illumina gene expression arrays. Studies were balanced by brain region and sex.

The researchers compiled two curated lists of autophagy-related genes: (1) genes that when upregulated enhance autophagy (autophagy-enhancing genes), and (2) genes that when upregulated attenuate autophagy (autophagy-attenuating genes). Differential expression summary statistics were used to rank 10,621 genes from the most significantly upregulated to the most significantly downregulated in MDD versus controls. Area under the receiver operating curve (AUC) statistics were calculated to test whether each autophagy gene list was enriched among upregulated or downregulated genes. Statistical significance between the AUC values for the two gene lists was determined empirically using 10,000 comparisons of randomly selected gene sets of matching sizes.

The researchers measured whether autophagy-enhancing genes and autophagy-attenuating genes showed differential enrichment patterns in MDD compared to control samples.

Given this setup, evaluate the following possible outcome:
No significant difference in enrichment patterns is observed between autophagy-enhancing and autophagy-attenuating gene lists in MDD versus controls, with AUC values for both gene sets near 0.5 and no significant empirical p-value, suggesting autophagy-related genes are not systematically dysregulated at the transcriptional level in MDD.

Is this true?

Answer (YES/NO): NO